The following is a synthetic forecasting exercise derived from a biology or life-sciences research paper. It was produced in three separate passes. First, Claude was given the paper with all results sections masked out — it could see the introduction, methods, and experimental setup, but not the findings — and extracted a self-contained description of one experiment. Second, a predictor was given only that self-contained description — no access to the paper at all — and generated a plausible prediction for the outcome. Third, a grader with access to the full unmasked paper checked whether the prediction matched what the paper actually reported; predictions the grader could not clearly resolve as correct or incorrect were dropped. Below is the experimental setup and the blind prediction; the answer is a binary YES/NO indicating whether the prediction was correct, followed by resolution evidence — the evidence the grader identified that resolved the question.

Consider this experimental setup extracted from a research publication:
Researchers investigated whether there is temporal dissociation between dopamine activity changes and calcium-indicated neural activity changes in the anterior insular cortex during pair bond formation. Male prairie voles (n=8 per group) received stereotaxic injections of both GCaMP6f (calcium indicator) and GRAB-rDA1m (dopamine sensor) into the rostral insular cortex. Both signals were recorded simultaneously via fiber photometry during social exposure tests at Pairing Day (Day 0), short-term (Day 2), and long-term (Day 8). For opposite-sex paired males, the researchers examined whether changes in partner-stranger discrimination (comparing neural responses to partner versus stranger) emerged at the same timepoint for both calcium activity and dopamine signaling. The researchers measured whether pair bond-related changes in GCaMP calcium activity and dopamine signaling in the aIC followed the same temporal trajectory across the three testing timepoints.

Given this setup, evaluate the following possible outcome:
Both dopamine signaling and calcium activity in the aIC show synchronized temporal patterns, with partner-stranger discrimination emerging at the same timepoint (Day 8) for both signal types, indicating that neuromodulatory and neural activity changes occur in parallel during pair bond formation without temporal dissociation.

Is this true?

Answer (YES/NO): NO